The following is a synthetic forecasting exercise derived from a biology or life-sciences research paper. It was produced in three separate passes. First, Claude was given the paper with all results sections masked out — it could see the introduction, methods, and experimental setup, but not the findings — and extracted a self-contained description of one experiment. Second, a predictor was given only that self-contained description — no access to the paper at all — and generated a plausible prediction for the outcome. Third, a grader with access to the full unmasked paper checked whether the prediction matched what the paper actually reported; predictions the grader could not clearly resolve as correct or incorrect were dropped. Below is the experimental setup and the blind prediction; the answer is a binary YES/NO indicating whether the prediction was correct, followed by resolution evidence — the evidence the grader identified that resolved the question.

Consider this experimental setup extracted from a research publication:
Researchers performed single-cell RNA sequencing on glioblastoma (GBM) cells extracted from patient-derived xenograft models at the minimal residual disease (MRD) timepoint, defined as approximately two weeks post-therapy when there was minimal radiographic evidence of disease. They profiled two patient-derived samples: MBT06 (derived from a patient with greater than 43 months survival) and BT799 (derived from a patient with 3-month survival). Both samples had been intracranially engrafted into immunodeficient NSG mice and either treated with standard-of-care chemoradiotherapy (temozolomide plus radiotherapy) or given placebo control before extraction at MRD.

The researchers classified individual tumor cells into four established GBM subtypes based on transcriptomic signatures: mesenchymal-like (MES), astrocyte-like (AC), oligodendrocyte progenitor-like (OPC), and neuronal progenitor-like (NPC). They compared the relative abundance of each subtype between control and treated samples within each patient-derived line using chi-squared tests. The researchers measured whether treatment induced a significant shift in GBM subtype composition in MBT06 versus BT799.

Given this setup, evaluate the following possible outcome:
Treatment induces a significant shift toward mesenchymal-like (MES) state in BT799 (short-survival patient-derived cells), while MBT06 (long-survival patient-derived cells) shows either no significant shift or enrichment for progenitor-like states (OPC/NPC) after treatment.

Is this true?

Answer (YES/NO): NO